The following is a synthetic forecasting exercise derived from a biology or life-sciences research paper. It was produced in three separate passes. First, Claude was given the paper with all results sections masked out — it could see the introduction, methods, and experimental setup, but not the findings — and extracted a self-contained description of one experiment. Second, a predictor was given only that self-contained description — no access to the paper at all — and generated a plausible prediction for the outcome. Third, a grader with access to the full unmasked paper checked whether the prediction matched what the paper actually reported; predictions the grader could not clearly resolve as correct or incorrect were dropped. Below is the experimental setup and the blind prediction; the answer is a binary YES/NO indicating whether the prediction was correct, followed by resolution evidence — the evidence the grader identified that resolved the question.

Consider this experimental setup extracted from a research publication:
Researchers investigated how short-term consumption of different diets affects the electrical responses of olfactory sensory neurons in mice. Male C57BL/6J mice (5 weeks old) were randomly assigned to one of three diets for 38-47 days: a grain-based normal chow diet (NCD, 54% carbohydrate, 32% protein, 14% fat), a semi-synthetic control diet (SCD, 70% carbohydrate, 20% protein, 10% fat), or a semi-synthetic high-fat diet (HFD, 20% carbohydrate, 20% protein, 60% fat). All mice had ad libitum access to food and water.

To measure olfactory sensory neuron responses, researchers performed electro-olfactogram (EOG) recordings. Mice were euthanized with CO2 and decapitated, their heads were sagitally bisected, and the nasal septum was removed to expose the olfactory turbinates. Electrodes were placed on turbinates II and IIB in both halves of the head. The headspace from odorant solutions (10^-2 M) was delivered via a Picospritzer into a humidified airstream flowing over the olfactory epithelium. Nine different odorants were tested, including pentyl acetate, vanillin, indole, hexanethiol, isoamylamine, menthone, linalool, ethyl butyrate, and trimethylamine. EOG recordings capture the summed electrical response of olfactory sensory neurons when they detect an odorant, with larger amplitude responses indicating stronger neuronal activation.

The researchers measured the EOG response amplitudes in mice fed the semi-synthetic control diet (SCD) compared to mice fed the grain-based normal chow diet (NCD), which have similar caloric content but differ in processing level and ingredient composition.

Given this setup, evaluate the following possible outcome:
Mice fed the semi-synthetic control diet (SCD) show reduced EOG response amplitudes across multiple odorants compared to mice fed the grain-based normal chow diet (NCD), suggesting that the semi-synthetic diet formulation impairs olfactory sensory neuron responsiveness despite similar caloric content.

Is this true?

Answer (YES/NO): YES